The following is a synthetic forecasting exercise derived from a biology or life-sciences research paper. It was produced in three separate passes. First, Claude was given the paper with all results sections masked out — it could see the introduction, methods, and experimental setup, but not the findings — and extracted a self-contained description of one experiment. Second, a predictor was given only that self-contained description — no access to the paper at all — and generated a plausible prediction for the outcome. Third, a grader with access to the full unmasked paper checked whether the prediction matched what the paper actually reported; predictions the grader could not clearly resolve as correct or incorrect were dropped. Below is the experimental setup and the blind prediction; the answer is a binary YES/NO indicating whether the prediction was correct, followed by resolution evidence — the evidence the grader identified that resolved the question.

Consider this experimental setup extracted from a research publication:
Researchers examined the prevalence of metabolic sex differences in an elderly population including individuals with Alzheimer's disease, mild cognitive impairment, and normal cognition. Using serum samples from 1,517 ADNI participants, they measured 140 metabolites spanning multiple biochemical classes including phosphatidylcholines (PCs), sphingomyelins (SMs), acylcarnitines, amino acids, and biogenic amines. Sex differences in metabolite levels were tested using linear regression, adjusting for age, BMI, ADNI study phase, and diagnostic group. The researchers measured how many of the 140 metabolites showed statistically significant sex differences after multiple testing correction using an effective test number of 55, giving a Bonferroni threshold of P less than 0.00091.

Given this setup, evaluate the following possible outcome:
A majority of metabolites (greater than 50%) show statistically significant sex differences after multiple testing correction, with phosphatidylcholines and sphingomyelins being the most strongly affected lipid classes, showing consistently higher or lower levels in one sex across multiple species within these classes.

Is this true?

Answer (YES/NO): YES